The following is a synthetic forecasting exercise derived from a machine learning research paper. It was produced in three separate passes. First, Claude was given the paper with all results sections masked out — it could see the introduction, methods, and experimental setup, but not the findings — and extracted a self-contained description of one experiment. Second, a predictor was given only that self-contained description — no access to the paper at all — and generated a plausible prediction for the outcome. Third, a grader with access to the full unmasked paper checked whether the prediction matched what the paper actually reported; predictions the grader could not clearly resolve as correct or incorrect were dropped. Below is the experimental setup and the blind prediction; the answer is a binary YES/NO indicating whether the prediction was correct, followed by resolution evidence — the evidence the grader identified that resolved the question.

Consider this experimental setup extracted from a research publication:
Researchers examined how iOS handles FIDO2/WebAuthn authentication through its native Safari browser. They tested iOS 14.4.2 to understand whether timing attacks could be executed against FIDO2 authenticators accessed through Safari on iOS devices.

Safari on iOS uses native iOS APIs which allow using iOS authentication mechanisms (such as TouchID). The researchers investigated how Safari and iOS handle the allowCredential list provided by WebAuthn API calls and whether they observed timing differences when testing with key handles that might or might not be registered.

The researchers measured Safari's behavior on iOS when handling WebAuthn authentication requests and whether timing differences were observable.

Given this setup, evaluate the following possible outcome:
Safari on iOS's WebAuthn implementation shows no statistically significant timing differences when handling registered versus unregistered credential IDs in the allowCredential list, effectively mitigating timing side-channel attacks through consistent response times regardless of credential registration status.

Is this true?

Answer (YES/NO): YES